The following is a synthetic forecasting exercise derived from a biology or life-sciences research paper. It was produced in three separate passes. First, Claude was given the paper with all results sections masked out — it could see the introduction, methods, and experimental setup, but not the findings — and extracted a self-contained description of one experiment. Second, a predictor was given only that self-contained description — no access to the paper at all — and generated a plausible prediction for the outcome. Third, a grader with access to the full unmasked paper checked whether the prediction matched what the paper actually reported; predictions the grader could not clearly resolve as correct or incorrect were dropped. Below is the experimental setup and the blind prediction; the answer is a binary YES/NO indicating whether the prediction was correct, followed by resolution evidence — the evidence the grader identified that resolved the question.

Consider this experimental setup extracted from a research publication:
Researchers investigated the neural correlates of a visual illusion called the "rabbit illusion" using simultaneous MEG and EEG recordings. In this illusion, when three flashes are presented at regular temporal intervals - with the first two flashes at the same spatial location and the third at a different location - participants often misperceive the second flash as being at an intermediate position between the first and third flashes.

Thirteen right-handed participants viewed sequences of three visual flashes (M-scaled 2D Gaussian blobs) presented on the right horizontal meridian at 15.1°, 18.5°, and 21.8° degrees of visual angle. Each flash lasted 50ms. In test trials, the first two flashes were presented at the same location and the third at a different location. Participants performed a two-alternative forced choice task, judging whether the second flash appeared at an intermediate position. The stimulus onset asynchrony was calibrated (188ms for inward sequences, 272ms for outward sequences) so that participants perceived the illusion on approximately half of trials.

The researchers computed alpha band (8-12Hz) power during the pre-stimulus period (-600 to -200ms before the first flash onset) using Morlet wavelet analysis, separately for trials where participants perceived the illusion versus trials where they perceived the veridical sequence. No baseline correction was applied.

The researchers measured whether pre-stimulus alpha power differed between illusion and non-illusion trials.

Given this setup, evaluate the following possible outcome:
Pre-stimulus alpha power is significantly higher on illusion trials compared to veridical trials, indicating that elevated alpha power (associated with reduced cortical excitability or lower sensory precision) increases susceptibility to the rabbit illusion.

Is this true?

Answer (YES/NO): NO